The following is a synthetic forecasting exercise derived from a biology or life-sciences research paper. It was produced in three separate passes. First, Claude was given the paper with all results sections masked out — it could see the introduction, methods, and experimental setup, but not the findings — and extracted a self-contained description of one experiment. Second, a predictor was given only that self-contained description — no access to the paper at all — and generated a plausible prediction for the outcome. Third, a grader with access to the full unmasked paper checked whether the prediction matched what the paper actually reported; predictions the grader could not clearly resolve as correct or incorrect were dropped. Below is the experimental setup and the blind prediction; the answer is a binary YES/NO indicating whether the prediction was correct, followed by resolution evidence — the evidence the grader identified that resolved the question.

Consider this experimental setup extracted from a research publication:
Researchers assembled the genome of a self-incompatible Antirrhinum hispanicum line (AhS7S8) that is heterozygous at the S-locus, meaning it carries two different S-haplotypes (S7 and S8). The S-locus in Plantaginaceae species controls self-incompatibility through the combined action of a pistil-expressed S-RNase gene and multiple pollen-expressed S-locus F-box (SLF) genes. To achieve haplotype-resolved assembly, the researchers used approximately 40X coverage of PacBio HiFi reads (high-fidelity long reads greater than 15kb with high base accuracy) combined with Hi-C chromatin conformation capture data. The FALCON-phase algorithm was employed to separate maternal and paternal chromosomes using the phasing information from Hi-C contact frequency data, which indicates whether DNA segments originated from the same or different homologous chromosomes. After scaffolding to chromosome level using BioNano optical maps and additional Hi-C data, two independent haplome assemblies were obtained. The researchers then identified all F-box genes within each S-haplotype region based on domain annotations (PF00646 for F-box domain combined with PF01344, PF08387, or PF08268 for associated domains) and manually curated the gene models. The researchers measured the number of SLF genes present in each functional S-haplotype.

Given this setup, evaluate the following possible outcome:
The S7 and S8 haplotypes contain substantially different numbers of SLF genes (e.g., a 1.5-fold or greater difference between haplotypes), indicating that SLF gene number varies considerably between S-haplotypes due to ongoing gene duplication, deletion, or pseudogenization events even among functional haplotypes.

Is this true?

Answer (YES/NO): NO